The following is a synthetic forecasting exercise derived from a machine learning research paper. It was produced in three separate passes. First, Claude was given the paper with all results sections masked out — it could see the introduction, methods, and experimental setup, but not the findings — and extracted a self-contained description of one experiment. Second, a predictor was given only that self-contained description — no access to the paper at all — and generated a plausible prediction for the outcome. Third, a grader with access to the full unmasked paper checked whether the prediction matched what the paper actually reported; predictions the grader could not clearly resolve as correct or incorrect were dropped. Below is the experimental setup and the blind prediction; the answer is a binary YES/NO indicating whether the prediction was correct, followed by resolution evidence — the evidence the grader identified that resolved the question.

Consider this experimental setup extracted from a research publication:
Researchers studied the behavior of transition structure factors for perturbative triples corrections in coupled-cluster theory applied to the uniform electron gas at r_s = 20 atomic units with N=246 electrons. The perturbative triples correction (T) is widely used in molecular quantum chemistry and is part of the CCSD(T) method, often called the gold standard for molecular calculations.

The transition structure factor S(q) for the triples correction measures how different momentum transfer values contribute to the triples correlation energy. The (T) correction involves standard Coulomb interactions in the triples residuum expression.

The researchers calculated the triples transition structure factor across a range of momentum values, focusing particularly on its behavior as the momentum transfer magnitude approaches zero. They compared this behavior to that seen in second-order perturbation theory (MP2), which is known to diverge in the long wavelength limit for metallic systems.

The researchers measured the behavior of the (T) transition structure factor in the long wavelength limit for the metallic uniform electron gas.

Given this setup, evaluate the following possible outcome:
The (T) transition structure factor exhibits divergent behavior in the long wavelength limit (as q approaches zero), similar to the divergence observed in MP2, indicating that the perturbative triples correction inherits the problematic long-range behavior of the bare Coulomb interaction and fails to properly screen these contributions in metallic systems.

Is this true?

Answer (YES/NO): YES